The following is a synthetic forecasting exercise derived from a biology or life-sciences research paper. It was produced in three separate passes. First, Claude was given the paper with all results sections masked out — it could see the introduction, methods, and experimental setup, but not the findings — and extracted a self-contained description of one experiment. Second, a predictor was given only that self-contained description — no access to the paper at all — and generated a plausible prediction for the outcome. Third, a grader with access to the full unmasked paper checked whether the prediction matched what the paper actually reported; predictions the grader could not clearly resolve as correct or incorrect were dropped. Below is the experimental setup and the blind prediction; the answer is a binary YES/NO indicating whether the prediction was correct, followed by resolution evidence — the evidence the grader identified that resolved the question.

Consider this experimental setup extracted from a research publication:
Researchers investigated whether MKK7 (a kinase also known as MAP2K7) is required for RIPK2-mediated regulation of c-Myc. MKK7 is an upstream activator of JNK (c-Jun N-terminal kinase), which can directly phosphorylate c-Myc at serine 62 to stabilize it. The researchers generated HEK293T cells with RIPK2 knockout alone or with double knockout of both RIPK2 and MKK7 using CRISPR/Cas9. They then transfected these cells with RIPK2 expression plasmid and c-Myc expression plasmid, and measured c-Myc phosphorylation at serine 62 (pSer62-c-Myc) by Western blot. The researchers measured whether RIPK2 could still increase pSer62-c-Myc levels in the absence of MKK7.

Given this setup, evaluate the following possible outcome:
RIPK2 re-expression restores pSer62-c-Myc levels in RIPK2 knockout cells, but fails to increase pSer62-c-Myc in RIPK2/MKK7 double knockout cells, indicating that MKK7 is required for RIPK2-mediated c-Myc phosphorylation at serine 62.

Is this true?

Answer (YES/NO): NO